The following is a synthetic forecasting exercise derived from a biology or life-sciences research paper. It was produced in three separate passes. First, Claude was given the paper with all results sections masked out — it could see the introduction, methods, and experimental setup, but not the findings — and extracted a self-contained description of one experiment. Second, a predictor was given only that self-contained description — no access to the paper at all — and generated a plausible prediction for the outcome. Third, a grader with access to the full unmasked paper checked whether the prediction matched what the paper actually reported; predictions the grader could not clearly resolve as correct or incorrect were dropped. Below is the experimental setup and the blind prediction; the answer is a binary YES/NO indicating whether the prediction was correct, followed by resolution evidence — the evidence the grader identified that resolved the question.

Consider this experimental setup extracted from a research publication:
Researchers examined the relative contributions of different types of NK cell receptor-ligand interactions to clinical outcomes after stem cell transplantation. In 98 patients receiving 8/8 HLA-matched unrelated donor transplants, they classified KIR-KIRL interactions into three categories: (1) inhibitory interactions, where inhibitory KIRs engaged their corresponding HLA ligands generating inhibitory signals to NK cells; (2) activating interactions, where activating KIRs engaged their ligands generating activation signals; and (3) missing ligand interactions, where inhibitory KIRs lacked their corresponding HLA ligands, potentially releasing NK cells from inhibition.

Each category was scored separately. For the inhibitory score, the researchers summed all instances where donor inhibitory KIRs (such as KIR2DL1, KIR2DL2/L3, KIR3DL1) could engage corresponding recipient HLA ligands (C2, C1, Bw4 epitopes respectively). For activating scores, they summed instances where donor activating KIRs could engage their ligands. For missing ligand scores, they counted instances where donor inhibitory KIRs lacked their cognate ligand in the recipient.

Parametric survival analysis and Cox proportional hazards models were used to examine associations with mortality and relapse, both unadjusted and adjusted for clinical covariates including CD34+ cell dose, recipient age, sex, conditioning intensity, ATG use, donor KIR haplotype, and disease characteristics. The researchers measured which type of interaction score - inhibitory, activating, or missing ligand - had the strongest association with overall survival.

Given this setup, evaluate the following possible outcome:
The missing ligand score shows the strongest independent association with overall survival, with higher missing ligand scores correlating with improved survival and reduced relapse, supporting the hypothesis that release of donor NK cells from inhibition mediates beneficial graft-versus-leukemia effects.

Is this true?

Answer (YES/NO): NO